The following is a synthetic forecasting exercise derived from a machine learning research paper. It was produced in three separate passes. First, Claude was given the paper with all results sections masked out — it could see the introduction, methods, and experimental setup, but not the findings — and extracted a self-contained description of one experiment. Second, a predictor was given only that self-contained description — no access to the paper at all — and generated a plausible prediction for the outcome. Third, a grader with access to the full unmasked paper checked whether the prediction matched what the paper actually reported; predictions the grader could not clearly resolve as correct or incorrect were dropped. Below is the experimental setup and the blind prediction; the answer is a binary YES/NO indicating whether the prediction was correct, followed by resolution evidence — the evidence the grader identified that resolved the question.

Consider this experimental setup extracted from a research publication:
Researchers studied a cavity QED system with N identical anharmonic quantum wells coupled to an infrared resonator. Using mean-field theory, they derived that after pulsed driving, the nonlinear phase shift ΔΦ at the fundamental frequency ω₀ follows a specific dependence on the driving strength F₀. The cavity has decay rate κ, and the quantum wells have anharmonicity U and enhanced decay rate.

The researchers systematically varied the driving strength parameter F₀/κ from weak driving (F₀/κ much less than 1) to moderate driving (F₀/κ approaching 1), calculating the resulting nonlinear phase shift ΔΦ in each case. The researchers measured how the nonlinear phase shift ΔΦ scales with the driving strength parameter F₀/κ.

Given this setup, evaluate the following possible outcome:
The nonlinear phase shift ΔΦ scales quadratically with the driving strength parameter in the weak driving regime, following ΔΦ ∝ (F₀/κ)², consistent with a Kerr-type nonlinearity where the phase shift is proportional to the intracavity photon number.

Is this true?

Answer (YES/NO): YES